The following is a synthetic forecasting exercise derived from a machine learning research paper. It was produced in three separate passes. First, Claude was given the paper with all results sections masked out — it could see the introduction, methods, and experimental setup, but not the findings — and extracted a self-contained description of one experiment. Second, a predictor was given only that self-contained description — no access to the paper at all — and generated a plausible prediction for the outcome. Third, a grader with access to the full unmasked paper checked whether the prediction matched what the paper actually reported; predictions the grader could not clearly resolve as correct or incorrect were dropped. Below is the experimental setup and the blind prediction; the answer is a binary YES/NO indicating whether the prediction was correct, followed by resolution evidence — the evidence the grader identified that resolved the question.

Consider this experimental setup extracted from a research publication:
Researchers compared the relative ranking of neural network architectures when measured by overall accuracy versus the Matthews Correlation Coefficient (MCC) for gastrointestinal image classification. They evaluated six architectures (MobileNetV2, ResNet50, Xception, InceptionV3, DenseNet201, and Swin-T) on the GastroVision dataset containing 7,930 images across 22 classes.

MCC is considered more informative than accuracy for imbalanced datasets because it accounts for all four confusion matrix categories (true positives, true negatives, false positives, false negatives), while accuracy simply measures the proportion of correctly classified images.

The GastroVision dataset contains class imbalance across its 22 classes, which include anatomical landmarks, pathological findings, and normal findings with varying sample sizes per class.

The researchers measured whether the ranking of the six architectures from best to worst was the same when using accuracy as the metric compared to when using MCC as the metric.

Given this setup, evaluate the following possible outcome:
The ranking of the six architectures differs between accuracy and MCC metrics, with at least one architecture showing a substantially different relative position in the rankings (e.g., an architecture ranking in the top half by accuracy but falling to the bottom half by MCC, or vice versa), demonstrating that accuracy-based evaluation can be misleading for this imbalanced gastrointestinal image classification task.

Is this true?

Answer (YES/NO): NO